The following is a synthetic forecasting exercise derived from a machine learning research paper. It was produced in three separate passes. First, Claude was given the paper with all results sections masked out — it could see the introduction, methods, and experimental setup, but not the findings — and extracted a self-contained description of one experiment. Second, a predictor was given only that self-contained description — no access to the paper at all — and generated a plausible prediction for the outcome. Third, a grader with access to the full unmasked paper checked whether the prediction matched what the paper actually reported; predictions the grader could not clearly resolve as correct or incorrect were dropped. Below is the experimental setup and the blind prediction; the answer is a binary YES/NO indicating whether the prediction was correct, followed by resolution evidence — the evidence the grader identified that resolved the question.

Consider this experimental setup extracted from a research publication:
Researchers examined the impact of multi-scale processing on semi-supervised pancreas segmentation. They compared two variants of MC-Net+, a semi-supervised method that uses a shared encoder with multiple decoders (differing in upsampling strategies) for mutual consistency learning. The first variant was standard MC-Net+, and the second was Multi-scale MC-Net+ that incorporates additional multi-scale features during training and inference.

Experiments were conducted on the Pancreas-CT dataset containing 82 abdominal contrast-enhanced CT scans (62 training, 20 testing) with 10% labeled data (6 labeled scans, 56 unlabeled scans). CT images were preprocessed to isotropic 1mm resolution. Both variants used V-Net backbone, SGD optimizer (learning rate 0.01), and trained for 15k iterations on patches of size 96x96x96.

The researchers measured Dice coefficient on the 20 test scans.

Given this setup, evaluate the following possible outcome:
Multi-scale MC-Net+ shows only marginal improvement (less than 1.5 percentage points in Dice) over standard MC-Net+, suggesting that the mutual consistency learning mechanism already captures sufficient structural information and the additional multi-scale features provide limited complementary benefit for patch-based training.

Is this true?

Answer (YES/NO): NO